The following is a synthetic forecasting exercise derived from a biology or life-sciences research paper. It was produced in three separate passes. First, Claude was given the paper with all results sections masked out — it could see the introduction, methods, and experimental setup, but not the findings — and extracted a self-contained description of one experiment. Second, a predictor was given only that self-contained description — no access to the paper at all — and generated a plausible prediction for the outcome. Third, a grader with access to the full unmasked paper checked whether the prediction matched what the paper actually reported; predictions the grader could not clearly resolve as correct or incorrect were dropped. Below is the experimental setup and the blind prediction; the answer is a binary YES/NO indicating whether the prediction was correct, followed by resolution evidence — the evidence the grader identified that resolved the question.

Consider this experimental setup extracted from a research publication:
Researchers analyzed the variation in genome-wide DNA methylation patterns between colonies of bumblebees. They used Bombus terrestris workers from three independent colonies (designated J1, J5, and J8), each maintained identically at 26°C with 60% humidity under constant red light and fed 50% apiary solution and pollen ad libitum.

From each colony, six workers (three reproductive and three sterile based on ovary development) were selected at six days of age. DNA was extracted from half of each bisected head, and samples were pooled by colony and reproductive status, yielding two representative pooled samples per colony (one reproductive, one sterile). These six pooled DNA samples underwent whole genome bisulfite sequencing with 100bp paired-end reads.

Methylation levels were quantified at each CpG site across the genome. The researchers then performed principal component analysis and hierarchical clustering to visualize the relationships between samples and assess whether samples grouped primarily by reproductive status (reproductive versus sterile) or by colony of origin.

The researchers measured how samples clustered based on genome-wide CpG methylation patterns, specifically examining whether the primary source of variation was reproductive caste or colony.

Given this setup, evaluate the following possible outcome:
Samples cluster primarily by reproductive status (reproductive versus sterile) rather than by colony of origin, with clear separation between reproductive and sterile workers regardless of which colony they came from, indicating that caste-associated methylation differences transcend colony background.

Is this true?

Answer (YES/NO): NO